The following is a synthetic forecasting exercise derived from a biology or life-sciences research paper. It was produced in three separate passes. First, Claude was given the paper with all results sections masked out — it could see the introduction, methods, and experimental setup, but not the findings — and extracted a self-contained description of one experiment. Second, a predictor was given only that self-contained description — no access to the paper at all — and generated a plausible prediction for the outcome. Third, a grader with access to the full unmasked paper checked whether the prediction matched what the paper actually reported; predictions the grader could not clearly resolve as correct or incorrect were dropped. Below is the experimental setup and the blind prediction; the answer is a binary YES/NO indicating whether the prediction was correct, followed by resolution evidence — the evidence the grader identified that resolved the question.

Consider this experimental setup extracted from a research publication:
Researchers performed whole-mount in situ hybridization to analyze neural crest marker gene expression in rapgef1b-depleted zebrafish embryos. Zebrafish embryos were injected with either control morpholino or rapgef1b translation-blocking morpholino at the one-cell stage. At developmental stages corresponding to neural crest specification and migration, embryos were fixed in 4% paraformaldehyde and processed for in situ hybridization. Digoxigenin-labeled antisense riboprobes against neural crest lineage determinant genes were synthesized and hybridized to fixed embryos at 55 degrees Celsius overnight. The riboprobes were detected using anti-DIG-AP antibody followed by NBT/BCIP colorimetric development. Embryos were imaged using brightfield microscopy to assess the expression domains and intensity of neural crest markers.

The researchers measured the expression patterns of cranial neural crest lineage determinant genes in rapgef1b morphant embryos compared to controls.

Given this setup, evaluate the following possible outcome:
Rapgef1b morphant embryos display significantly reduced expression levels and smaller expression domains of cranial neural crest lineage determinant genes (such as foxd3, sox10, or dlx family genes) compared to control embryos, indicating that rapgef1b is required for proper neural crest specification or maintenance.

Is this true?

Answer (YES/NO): YES